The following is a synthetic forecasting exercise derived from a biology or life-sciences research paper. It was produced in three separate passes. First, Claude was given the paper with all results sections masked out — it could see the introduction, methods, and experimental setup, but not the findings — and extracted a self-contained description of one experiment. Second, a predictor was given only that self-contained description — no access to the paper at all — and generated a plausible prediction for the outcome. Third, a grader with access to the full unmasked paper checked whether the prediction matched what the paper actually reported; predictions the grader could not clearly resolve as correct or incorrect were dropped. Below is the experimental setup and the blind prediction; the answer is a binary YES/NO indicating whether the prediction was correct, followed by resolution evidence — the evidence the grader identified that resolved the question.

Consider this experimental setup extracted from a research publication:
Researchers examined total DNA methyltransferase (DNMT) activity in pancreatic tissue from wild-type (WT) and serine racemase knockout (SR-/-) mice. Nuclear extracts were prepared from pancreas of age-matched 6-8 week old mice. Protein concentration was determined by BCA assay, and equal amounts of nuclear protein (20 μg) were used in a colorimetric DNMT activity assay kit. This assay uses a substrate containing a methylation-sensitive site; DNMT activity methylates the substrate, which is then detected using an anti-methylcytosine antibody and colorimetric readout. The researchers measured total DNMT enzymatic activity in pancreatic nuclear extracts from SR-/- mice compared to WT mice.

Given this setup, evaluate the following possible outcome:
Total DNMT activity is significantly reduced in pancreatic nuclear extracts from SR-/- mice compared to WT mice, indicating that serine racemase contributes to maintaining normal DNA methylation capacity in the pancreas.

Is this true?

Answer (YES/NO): YES